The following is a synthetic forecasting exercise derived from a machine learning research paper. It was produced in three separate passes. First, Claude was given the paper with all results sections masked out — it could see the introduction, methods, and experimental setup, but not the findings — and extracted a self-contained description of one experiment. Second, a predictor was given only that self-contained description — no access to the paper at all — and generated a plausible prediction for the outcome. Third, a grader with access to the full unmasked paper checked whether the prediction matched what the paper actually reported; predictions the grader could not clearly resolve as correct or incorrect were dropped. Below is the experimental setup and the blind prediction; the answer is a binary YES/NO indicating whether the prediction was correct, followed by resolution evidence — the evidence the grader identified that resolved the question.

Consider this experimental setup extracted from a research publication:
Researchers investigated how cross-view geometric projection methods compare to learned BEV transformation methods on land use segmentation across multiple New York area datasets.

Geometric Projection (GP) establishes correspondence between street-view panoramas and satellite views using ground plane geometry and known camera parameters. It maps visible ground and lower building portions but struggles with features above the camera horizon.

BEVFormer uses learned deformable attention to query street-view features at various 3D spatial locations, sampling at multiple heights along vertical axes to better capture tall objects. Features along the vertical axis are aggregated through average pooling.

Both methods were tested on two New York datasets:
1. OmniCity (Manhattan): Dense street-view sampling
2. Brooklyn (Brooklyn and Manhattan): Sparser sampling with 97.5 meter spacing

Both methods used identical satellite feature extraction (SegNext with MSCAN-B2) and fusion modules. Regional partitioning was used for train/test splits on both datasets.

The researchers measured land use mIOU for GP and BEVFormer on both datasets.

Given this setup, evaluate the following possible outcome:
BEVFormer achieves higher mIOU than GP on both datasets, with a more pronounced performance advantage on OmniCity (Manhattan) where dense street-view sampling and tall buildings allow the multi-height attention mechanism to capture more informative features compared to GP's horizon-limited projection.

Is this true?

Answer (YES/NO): NO